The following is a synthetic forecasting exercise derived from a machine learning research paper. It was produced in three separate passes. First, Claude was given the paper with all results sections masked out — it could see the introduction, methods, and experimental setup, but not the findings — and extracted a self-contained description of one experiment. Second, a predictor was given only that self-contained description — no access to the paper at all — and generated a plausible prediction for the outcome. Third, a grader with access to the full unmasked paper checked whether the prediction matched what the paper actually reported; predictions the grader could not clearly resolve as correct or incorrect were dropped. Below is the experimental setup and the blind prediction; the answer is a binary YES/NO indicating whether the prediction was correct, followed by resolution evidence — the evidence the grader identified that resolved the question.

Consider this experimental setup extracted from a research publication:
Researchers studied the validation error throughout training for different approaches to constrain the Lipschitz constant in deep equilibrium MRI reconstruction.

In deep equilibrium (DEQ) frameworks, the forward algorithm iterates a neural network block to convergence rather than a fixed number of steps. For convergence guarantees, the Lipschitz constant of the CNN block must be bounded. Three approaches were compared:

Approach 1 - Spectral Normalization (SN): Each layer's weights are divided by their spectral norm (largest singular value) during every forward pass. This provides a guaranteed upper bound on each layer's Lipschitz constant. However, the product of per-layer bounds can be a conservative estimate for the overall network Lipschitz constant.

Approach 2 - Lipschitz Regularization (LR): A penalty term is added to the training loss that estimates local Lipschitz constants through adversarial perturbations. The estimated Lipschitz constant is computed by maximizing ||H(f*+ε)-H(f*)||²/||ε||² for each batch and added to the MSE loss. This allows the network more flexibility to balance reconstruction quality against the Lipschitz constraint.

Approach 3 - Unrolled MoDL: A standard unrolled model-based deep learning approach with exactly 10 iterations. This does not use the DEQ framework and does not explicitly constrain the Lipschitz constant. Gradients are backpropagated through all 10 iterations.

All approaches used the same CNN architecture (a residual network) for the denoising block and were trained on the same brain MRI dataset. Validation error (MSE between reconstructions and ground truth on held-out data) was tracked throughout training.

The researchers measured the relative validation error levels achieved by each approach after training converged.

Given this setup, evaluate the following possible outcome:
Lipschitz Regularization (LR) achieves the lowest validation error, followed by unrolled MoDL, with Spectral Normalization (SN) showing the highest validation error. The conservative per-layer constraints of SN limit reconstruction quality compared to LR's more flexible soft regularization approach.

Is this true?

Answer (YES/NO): NO